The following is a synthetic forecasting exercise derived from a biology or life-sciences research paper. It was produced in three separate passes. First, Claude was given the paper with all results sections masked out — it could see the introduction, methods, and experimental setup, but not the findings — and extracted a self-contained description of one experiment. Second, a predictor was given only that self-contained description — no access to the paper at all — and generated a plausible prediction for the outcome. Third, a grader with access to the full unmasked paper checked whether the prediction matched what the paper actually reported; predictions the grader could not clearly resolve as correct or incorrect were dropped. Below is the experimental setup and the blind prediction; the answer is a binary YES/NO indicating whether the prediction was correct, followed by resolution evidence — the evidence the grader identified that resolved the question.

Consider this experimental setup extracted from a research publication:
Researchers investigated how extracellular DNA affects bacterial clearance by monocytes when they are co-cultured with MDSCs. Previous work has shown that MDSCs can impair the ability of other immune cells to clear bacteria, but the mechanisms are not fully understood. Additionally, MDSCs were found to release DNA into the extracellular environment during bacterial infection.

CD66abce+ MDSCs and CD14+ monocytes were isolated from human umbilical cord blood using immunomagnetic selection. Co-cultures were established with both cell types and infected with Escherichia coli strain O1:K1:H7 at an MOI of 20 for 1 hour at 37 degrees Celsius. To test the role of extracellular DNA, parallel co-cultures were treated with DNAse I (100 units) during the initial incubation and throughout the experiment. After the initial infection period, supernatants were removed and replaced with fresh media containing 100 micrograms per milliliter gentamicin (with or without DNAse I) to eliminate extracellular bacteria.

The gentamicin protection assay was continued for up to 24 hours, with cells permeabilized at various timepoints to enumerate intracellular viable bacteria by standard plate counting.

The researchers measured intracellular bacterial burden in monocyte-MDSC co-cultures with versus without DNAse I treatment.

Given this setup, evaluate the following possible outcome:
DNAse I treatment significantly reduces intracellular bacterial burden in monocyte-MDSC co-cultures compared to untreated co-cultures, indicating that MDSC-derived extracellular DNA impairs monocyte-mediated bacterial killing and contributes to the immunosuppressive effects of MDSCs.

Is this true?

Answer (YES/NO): NO